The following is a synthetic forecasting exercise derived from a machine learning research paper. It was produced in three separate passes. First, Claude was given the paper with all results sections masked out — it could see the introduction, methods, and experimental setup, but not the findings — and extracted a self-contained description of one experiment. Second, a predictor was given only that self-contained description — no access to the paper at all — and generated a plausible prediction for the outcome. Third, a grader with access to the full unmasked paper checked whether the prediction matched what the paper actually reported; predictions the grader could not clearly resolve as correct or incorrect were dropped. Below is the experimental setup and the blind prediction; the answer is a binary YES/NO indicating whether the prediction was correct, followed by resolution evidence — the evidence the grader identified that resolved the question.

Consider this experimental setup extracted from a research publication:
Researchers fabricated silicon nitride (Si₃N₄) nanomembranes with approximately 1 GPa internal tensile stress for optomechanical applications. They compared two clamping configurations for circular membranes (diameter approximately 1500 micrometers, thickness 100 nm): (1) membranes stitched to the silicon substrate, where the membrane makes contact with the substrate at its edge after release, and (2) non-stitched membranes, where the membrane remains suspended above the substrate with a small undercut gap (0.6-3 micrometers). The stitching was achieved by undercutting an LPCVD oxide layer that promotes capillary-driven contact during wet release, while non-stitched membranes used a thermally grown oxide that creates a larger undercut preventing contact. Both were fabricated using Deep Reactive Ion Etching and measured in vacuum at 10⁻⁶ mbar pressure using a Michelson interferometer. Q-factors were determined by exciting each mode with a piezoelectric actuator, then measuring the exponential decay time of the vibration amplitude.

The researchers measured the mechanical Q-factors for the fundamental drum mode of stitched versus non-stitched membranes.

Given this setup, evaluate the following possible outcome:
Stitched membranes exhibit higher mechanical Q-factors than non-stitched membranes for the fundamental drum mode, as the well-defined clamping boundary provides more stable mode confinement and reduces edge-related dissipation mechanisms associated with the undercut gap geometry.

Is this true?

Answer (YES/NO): NO